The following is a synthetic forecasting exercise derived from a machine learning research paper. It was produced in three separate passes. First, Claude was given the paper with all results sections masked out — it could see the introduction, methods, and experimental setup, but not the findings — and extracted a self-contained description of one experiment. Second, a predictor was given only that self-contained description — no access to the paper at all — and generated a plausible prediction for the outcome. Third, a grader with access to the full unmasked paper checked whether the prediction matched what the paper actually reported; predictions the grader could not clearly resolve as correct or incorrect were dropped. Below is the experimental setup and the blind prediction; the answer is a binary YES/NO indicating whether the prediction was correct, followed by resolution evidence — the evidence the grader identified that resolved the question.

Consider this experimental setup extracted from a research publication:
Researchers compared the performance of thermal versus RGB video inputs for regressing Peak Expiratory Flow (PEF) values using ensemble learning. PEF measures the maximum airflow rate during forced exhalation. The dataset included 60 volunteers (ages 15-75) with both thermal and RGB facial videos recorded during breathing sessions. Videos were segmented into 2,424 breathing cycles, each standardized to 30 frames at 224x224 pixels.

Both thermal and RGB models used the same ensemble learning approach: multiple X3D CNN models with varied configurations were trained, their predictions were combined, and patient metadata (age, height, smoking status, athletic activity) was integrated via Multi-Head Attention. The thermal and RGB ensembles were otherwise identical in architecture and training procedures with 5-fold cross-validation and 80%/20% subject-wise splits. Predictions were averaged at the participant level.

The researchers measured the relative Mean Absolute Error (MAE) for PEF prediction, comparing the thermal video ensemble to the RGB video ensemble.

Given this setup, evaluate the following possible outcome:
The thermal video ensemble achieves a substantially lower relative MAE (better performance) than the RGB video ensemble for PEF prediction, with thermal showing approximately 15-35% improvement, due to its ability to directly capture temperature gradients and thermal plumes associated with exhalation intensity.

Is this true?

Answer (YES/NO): NO